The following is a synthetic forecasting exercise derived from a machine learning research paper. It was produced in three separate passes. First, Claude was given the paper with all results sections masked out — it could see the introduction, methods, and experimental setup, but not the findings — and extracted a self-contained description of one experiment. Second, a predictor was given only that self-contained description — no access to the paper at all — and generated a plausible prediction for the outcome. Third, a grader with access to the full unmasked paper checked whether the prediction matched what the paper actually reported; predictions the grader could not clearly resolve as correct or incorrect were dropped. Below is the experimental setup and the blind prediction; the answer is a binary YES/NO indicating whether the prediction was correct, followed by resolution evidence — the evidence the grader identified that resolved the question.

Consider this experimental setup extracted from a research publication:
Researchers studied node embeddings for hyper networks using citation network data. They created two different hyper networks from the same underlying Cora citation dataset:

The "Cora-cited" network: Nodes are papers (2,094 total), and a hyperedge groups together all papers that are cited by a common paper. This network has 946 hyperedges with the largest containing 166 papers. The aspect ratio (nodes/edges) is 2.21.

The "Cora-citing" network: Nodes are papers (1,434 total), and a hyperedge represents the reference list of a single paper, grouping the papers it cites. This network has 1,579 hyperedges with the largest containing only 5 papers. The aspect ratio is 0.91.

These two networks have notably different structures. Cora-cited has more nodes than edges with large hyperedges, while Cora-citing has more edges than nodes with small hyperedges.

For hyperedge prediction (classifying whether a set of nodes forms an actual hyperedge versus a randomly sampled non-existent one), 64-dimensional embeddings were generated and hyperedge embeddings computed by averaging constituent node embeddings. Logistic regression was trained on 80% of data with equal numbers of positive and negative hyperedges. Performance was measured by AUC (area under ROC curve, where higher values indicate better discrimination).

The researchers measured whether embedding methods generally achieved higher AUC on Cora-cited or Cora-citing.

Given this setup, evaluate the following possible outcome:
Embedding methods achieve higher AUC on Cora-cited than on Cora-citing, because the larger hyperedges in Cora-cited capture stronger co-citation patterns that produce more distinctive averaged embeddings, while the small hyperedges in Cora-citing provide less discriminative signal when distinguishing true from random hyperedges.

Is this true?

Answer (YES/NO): NO